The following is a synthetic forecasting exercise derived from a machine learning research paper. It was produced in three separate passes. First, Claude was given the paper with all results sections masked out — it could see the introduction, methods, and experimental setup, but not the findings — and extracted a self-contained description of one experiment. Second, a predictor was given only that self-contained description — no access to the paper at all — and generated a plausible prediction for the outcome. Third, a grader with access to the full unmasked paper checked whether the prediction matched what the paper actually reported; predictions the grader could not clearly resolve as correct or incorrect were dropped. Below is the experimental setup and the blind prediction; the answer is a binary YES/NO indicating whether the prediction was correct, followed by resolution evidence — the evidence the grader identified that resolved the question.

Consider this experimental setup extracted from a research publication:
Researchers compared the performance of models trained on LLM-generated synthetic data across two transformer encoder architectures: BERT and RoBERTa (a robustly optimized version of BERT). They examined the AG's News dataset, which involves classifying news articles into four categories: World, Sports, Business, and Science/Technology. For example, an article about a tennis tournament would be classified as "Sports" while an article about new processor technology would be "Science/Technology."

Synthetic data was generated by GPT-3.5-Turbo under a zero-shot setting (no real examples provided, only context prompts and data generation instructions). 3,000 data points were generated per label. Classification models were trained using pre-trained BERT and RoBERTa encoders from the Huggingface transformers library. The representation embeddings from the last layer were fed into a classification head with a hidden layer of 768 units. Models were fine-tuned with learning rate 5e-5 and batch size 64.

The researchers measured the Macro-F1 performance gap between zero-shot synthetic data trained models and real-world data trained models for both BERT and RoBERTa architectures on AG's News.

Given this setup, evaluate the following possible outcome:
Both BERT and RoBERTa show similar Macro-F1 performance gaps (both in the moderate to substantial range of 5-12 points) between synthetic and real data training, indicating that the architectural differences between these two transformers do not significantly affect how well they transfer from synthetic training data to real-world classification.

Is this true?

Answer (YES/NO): YES